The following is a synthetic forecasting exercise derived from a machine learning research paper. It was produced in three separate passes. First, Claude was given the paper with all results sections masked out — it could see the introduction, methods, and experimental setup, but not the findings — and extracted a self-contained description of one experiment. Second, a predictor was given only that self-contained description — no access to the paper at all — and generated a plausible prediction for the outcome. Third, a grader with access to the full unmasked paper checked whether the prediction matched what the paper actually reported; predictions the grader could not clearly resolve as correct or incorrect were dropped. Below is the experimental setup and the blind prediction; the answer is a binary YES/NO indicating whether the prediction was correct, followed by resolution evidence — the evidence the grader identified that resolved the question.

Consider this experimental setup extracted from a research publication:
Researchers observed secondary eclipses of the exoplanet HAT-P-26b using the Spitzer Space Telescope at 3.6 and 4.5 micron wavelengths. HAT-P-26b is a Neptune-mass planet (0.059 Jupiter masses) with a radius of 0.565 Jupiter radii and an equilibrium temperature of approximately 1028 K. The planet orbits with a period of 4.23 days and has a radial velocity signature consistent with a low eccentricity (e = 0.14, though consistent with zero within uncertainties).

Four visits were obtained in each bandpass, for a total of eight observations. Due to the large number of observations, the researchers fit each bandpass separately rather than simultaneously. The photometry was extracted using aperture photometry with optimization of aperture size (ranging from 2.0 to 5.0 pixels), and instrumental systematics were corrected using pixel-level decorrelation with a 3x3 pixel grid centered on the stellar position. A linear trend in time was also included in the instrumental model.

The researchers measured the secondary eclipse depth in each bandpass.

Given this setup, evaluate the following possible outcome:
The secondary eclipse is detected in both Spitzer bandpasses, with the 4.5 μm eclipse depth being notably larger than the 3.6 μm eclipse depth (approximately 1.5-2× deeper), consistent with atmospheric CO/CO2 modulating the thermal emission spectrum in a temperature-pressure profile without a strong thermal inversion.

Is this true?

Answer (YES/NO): NO